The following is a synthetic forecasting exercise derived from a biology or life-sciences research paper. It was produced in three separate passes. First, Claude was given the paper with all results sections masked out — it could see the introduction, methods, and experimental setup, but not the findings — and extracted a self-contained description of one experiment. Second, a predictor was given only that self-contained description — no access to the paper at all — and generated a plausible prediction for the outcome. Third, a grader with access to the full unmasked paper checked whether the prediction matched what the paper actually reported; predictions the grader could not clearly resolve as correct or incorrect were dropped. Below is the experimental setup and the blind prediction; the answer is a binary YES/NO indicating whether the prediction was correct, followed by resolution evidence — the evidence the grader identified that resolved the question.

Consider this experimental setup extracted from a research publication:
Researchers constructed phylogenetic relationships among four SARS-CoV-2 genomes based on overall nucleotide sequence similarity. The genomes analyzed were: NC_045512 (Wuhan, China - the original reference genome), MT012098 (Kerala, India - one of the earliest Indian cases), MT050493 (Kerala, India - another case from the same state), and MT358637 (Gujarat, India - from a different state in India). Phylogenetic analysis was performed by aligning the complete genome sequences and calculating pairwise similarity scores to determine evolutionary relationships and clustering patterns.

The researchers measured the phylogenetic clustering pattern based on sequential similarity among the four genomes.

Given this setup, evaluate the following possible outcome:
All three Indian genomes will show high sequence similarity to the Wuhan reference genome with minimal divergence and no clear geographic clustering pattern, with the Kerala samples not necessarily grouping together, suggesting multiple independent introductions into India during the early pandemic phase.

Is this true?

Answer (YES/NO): NO